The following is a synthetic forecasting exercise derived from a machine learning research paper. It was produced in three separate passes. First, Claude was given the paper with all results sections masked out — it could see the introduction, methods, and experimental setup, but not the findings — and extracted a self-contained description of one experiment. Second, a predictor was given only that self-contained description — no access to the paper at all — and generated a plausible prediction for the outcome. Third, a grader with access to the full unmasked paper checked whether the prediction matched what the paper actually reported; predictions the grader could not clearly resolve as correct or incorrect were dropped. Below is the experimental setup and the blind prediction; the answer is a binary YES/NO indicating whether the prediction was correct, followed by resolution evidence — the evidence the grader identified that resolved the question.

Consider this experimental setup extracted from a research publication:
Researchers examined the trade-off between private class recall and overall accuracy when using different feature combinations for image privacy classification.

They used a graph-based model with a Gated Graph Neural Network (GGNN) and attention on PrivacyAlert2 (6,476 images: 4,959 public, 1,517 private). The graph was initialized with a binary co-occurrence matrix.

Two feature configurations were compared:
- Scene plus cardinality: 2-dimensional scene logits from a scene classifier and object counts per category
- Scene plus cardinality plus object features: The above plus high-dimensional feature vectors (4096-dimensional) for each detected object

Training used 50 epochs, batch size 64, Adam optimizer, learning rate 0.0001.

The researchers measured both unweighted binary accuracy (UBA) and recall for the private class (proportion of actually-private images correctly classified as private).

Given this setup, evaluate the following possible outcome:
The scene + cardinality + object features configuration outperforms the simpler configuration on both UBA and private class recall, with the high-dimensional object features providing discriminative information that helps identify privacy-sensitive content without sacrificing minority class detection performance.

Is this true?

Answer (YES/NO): NO